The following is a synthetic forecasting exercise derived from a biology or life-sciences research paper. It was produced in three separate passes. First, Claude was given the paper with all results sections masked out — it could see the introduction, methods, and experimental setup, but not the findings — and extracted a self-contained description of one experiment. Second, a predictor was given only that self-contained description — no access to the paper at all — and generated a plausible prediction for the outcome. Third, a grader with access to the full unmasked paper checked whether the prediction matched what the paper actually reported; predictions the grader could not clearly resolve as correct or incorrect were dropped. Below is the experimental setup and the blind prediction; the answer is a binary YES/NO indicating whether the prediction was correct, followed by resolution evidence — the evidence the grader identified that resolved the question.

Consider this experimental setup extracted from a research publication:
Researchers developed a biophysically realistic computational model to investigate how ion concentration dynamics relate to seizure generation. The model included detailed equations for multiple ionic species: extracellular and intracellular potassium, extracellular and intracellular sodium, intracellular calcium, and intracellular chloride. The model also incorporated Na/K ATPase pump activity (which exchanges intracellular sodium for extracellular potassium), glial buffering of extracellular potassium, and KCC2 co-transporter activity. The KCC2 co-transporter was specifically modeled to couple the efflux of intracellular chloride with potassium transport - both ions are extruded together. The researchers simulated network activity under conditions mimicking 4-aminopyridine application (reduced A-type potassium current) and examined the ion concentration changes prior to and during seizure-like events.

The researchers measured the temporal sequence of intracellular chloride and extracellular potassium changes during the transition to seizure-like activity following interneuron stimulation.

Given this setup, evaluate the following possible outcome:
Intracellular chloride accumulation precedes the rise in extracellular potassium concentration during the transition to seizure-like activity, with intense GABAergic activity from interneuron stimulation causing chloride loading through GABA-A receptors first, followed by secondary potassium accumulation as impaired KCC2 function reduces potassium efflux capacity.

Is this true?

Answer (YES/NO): NO